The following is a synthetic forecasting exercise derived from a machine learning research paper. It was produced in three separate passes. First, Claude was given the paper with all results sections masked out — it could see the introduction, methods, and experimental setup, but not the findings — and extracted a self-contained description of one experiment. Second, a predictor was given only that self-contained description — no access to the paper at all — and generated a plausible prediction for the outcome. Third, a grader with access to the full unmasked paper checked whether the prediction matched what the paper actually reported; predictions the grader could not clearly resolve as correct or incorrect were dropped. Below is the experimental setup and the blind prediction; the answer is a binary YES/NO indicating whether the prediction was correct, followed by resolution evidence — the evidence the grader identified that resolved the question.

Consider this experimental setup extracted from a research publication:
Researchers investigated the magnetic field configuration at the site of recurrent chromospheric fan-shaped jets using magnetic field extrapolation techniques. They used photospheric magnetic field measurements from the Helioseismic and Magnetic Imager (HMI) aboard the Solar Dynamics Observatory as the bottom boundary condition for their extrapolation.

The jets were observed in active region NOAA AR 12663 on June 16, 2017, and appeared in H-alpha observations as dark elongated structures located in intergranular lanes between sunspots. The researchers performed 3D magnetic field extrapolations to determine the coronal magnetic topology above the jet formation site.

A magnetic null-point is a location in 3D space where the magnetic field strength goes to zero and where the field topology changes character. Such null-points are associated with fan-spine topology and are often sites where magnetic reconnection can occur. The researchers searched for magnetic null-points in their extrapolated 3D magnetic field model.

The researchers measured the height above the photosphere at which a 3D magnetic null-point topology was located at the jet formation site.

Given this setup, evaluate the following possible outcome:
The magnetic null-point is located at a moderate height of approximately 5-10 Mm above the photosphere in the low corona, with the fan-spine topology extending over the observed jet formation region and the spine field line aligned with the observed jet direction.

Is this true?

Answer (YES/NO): NO